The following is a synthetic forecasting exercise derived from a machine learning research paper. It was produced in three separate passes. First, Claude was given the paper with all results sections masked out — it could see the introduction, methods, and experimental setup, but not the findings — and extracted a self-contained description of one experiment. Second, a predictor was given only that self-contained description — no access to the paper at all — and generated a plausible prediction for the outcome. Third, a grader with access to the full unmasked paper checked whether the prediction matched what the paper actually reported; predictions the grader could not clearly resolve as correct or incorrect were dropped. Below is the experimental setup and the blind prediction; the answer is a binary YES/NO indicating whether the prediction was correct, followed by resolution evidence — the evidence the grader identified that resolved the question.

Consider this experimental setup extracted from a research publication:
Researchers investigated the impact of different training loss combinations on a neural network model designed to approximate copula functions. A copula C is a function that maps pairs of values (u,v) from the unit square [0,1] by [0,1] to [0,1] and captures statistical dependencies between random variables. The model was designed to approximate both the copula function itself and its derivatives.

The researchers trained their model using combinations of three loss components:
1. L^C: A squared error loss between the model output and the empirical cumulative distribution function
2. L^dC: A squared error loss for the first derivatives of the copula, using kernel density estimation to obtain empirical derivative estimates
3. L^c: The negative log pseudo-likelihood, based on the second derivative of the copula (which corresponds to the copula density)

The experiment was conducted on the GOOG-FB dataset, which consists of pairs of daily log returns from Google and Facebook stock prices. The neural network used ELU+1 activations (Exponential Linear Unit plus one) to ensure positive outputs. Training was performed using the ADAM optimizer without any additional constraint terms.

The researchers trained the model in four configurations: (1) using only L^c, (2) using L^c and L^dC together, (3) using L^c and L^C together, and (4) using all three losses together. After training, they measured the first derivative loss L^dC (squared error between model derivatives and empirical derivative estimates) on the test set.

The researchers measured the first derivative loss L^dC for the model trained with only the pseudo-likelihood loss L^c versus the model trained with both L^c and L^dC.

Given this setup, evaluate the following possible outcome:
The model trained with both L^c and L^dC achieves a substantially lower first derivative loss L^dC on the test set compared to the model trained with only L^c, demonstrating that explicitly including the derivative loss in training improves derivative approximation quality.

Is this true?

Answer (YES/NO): YES